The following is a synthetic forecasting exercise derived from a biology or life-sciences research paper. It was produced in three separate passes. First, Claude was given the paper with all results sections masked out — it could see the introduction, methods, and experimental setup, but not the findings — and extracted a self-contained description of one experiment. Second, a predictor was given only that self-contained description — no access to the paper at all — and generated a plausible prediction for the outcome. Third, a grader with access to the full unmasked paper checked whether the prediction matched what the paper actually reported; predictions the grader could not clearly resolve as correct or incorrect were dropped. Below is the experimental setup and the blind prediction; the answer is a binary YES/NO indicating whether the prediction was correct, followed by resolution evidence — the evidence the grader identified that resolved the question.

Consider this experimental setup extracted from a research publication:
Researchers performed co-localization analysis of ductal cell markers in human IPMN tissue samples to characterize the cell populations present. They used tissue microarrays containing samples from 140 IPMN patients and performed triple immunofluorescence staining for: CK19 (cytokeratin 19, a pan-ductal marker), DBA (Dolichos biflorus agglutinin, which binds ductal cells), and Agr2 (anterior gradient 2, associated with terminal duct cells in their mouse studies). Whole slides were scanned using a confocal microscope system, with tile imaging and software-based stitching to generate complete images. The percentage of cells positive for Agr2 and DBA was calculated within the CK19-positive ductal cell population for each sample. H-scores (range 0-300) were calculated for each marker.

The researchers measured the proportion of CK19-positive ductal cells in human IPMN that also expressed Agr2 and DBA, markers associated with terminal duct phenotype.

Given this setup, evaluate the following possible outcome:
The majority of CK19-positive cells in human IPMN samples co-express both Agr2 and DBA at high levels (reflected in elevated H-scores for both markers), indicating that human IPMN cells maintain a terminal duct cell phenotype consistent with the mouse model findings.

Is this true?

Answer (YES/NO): NO